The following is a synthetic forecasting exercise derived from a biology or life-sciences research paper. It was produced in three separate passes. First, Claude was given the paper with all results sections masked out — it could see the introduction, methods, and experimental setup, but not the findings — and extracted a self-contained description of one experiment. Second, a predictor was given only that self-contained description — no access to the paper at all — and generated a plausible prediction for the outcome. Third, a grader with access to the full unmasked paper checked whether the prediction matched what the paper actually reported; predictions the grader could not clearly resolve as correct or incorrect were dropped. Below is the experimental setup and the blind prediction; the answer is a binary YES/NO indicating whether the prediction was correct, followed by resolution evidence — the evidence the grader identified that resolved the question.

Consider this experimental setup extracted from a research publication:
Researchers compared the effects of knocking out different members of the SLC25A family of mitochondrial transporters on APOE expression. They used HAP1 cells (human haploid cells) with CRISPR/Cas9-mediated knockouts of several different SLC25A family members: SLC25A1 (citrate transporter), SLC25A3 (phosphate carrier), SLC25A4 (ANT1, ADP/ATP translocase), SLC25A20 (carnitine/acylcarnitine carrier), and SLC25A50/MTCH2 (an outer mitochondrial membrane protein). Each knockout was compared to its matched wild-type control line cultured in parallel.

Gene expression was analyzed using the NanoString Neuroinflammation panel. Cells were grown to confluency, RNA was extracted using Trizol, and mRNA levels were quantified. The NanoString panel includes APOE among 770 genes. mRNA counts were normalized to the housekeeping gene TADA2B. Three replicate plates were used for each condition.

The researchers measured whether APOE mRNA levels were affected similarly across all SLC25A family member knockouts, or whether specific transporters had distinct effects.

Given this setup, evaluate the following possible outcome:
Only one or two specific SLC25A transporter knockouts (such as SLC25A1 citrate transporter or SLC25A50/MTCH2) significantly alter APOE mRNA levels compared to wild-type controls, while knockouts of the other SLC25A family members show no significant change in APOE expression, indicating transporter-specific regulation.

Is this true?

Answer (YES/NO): NO